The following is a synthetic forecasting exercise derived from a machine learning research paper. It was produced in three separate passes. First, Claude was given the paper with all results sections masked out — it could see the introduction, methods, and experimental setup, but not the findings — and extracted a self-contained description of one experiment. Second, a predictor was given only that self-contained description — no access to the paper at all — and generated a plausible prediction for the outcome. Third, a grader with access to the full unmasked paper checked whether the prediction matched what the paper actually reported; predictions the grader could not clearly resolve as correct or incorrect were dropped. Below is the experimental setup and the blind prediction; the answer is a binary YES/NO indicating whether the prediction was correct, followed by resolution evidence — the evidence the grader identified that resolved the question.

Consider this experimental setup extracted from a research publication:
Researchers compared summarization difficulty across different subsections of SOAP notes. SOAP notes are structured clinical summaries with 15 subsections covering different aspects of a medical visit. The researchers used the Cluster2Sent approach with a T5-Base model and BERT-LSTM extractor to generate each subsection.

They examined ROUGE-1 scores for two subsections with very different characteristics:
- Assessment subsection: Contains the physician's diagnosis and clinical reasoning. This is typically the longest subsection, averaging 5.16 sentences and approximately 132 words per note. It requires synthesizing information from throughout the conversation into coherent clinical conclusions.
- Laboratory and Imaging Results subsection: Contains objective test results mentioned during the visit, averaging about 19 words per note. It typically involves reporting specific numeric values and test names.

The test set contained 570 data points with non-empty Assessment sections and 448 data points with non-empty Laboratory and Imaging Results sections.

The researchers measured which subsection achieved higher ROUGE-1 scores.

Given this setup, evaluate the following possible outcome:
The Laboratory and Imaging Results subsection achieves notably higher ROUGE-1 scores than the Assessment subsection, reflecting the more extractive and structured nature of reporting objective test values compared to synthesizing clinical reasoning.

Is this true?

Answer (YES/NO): YES